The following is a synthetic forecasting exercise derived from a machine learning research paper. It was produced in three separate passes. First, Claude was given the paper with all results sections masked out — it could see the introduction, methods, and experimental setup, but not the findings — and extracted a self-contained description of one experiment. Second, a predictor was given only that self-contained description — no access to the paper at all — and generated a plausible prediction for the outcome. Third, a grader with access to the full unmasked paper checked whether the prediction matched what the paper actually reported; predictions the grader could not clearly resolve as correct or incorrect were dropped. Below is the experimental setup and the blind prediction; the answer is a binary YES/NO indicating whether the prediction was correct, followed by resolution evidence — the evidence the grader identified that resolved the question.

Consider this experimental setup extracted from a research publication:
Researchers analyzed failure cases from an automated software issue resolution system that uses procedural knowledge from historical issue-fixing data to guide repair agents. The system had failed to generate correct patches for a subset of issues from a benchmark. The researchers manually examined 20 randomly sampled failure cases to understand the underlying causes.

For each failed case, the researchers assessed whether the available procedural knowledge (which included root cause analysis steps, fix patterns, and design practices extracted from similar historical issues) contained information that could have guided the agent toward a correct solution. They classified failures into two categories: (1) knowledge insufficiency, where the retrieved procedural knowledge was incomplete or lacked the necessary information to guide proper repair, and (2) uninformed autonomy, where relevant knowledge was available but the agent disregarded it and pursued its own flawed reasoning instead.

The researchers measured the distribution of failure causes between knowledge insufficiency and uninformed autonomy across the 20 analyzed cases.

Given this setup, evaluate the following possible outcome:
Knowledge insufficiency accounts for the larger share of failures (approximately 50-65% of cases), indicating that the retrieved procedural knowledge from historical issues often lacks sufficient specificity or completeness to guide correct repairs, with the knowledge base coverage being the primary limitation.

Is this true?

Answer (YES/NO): NO